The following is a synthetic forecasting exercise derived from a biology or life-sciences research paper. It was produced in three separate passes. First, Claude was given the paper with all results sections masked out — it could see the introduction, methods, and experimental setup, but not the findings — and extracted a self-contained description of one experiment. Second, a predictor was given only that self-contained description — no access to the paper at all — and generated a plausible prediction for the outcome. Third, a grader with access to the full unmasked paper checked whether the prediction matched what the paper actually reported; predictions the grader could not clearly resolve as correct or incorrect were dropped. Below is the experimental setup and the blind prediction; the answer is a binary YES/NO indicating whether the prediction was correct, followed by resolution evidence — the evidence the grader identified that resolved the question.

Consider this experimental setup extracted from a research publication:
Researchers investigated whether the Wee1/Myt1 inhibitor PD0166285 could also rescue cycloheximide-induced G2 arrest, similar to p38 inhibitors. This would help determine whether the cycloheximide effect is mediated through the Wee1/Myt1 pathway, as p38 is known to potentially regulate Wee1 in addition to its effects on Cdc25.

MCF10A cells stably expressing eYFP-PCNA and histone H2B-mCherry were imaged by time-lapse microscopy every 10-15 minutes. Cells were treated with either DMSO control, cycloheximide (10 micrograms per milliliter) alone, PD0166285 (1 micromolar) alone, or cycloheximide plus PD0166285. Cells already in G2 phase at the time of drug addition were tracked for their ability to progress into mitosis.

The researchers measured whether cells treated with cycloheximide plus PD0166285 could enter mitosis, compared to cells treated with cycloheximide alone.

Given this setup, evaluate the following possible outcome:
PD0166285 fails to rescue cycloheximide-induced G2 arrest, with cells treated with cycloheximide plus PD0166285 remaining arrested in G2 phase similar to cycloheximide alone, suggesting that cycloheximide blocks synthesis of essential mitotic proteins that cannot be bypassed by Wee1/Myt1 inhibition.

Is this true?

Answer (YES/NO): NO